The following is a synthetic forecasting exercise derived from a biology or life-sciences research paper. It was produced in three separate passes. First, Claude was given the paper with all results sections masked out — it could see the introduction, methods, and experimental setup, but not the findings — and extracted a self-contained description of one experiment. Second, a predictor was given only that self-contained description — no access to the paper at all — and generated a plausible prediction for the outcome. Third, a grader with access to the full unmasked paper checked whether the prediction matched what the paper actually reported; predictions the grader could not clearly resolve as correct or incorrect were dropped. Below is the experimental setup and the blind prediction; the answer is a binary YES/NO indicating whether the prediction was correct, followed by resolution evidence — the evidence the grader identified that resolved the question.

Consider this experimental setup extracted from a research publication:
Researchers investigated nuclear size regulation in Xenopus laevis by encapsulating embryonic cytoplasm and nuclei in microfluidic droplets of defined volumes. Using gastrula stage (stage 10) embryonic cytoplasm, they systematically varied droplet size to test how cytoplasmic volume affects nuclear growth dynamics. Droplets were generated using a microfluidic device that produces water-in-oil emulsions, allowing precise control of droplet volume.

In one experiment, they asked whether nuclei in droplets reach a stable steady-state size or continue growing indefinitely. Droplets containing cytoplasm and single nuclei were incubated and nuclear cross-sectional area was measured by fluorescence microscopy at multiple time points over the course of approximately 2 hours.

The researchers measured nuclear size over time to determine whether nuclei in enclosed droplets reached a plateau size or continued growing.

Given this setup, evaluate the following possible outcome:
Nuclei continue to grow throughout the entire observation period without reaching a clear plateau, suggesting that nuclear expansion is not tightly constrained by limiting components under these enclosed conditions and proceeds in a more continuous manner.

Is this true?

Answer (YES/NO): NO